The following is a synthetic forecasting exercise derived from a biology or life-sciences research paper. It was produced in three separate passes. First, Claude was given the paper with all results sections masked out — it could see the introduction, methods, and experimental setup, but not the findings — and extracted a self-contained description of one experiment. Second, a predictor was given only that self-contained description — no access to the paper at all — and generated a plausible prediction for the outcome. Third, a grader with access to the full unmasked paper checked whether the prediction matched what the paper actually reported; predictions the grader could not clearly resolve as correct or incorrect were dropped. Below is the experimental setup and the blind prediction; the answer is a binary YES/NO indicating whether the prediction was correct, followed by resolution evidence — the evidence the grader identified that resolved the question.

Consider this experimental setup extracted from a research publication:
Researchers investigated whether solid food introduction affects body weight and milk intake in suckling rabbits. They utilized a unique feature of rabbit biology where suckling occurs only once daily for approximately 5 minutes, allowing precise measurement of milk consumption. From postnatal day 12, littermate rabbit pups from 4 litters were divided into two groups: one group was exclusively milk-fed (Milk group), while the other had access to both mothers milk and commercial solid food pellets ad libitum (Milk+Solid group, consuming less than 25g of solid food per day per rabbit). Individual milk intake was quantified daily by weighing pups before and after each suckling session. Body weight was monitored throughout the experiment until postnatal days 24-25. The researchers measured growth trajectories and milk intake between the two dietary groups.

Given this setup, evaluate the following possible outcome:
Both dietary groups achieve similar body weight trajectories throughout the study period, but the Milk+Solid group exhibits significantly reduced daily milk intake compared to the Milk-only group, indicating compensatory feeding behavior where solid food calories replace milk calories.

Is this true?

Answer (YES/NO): NO